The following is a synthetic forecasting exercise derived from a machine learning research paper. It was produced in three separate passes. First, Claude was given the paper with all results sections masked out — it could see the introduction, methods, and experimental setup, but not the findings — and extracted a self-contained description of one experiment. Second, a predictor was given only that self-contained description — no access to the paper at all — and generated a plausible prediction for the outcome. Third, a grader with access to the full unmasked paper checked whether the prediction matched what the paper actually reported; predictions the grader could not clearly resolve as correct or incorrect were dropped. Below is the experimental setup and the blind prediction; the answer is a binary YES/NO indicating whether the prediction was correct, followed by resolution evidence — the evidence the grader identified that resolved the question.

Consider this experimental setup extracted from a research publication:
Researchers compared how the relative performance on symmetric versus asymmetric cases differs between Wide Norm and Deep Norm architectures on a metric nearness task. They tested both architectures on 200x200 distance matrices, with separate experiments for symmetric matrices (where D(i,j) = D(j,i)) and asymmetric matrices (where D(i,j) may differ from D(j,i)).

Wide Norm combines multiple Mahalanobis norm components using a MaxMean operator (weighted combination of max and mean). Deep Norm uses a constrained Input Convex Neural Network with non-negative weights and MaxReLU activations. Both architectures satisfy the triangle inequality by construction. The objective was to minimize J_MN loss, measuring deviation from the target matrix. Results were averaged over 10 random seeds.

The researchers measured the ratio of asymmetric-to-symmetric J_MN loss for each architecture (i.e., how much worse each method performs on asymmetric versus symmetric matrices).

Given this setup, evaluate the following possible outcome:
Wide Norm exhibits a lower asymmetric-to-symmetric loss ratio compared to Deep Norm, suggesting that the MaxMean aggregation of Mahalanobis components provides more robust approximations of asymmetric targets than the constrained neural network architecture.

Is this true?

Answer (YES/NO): NO